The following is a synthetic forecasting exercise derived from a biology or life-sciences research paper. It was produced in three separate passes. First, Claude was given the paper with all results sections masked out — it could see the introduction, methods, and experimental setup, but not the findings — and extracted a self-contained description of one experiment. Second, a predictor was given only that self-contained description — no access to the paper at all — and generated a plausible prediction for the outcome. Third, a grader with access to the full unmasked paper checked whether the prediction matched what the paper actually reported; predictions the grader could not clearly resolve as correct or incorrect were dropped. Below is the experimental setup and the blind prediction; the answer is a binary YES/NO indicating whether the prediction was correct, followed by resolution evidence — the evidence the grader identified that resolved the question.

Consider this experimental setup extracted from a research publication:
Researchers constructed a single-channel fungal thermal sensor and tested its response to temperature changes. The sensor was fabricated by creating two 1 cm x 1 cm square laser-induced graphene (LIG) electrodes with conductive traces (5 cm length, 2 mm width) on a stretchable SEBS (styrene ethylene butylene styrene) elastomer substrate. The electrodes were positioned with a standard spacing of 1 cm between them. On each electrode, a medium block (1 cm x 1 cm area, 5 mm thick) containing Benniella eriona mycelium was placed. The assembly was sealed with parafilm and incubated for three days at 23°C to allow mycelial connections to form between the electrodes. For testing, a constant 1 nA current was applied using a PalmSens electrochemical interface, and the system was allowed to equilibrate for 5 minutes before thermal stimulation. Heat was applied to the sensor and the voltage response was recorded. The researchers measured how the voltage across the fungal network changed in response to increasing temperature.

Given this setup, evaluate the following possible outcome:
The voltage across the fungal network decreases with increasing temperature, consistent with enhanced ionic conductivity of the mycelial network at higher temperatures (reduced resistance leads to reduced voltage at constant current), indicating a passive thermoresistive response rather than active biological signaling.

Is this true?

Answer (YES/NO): NO